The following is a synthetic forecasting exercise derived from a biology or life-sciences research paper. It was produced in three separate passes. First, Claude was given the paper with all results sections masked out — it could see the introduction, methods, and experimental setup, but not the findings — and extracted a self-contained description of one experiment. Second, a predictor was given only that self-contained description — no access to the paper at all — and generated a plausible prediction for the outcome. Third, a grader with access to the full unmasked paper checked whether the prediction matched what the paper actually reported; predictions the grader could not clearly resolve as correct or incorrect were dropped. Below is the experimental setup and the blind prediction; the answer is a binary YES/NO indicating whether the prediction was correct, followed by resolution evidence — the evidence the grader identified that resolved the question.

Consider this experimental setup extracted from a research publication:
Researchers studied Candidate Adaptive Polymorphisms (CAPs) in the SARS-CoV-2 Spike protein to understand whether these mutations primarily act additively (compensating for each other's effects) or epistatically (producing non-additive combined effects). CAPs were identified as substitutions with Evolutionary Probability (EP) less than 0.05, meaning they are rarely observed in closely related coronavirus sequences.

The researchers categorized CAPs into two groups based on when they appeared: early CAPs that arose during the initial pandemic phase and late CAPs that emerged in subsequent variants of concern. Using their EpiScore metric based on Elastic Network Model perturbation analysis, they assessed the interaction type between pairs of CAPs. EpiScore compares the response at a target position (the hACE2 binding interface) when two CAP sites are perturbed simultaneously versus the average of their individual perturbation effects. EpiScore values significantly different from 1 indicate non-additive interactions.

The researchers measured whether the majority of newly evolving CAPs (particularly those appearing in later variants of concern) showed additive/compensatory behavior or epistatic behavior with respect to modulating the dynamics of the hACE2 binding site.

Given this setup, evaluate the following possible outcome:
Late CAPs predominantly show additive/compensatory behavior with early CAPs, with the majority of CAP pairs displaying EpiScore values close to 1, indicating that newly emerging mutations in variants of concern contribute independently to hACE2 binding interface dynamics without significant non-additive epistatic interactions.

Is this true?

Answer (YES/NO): YES